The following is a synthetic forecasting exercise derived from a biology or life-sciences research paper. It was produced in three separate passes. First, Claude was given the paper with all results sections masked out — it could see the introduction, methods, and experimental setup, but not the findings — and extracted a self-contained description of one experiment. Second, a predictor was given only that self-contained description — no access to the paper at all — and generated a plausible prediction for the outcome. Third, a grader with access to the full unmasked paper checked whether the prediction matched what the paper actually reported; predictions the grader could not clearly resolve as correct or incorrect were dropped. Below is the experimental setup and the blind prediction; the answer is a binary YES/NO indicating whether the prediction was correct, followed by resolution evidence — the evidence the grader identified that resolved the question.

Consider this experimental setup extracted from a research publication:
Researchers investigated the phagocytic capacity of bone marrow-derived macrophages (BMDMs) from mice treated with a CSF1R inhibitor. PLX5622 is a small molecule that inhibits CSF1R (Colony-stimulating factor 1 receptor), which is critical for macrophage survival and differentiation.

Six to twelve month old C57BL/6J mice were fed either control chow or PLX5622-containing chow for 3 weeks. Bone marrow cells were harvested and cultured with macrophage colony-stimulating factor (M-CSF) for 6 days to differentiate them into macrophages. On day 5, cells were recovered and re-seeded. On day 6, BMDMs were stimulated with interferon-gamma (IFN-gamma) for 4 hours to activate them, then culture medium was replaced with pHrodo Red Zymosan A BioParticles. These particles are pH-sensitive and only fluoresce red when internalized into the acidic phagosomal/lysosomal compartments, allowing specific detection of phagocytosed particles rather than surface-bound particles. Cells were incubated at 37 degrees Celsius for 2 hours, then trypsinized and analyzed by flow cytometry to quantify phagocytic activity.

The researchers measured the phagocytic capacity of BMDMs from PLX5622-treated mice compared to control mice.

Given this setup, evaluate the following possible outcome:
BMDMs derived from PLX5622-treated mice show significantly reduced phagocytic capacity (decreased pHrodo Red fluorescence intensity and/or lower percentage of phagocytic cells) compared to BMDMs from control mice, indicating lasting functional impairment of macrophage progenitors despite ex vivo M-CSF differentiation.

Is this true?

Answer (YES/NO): YES